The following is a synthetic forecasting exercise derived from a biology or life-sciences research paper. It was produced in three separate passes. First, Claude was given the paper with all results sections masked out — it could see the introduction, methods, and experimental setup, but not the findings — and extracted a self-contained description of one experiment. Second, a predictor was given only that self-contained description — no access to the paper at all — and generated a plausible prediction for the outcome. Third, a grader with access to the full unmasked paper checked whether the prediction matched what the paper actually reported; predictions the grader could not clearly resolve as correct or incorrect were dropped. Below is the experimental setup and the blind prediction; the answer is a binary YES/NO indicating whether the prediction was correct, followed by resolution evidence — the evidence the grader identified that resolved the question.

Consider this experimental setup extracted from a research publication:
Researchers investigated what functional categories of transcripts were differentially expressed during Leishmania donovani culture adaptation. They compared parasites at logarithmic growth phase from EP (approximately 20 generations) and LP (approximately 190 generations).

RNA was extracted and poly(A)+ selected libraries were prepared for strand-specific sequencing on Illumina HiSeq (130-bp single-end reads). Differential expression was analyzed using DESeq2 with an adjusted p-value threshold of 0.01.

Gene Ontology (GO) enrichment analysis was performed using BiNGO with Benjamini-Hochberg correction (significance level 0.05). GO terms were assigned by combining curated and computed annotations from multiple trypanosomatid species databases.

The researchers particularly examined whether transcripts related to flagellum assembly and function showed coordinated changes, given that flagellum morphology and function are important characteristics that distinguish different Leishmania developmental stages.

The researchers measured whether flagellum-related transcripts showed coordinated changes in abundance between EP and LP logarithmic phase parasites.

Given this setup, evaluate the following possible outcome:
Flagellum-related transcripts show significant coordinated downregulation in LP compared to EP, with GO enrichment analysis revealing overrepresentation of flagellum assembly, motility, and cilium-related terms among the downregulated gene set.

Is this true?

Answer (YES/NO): NO